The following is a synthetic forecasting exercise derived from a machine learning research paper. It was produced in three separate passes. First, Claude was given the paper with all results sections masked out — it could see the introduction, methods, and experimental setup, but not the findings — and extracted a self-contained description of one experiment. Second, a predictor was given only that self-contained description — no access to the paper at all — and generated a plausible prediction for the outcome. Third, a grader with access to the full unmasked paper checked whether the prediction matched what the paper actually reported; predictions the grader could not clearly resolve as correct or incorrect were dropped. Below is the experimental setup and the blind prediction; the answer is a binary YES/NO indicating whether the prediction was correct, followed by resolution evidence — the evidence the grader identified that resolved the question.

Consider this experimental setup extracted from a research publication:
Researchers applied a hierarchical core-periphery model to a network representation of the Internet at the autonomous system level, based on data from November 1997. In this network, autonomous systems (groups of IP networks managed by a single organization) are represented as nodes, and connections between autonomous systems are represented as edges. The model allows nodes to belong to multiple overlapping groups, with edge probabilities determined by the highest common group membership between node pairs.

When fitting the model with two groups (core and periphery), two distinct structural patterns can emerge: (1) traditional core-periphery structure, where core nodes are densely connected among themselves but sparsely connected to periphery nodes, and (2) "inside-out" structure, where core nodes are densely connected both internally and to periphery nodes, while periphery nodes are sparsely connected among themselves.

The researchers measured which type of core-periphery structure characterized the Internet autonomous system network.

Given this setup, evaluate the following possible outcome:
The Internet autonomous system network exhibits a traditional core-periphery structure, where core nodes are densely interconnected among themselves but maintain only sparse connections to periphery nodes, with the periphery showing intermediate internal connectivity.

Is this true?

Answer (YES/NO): NO